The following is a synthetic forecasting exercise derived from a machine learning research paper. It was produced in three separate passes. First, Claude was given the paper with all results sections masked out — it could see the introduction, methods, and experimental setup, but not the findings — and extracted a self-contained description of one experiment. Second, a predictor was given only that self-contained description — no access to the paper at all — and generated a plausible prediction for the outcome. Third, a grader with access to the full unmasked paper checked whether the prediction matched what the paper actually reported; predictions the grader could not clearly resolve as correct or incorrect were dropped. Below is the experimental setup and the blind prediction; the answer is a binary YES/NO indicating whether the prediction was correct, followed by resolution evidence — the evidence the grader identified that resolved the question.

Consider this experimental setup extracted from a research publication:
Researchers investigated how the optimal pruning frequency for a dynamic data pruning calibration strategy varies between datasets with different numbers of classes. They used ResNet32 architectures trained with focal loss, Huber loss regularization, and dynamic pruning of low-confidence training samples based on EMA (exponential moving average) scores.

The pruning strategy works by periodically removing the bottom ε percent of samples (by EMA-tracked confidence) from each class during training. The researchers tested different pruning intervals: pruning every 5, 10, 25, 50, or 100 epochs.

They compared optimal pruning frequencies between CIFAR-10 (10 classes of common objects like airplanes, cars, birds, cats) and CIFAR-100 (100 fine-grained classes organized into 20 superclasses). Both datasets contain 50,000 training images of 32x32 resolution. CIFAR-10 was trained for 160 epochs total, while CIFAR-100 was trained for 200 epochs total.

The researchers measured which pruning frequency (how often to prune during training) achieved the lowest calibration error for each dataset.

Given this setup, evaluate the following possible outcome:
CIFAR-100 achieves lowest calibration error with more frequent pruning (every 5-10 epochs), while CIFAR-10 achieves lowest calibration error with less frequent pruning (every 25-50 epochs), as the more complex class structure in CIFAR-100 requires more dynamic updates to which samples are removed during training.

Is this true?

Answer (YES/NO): NO